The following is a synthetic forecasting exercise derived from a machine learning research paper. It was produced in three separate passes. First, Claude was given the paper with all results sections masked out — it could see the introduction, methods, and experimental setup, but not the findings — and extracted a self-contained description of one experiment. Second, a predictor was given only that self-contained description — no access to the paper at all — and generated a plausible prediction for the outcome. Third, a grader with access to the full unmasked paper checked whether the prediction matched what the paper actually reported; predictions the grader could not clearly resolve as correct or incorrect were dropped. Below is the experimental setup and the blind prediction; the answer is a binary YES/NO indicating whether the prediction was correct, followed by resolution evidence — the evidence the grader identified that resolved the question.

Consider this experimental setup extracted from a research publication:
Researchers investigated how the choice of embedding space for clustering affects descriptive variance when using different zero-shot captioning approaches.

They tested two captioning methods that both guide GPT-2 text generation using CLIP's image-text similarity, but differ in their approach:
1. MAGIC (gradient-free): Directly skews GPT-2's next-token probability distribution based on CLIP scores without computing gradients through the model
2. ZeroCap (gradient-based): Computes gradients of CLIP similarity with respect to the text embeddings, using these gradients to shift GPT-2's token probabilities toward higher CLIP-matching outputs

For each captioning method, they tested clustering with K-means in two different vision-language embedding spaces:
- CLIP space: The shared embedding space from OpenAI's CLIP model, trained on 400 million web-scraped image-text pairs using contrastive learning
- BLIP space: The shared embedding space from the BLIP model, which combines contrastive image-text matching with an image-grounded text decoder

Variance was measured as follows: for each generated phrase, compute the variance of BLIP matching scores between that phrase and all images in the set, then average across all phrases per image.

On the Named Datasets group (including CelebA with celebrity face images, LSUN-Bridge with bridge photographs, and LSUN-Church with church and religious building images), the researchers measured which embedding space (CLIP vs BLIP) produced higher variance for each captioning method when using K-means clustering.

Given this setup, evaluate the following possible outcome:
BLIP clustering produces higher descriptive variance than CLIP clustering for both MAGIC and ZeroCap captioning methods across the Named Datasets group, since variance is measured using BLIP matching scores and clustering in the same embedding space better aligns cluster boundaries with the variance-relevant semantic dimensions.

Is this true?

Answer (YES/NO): NO